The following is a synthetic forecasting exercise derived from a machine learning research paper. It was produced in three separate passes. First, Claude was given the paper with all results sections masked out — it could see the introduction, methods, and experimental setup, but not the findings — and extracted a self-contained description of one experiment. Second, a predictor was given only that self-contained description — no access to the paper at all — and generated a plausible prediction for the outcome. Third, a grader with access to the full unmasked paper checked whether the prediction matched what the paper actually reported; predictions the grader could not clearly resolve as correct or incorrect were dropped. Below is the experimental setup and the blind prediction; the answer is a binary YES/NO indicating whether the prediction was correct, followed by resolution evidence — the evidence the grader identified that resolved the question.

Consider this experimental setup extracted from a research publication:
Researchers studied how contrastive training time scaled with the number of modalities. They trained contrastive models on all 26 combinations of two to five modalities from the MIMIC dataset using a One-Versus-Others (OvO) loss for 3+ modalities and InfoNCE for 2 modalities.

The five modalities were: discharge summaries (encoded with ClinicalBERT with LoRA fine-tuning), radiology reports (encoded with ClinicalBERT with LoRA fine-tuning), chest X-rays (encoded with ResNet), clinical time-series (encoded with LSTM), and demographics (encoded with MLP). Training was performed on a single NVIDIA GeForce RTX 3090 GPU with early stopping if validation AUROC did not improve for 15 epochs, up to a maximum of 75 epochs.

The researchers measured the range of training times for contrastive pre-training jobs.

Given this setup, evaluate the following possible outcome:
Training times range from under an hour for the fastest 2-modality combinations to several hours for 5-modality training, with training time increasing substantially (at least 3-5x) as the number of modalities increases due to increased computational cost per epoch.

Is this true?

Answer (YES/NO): NO